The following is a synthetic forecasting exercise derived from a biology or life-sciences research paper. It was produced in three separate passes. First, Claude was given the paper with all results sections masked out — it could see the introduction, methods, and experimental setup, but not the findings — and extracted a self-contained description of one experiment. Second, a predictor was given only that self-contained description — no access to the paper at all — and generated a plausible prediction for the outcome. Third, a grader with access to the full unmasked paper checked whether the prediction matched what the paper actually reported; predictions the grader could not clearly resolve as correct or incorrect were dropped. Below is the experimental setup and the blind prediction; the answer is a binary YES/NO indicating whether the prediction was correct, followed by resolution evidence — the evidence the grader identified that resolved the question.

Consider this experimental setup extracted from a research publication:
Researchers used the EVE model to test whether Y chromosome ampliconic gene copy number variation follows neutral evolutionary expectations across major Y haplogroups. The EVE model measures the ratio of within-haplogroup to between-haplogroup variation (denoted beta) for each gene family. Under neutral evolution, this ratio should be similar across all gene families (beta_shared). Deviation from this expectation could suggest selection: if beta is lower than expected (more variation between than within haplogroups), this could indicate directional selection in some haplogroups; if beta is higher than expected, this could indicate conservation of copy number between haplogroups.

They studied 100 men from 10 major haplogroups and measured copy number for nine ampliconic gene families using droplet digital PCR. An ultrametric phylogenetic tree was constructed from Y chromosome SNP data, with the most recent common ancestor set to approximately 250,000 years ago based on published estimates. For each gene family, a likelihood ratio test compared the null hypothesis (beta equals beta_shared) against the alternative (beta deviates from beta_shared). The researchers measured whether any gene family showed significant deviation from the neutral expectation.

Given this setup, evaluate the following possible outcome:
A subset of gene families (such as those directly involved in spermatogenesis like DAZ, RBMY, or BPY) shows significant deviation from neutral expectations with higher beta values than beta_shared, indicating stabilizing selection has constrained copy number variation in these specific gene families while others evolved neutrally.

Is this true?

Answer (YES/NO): NO